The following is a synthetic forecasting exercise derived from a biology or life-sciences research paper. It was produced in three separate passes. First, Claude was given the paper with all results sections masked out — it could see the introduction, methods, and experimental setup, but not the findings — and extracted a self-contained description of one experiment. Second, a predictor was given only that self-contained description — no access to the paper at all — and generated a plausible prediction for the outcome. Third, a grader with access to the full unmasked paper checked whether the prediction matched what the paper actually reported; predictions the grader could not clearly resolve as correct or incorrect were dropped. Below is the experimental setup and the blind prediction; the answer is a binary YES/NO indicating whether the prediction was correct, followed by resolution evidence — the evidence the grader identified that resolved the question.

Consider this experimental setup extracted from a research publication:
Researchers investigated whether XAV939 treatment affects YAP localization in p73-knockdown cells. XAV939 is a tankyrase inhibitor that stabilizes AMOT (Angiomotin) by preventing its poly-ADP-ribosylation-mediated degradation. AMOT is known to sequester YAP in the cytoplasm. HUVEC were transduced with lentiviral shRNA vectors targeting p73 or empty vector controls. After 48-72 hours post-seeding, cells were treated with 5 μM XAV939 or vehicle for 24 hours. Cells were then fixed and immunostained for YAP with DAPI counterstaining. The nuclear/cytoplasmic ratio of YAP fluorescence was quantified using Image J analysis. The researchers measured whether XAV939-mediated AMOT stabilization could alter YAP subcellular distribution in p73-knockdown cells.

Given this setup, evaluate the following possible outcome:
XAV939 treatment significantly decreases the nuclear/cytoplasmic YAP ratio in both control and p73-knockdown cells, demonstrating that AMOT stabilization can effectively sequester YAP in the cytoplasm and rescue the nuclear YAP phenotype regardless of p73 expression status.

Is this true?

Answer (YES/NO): NO